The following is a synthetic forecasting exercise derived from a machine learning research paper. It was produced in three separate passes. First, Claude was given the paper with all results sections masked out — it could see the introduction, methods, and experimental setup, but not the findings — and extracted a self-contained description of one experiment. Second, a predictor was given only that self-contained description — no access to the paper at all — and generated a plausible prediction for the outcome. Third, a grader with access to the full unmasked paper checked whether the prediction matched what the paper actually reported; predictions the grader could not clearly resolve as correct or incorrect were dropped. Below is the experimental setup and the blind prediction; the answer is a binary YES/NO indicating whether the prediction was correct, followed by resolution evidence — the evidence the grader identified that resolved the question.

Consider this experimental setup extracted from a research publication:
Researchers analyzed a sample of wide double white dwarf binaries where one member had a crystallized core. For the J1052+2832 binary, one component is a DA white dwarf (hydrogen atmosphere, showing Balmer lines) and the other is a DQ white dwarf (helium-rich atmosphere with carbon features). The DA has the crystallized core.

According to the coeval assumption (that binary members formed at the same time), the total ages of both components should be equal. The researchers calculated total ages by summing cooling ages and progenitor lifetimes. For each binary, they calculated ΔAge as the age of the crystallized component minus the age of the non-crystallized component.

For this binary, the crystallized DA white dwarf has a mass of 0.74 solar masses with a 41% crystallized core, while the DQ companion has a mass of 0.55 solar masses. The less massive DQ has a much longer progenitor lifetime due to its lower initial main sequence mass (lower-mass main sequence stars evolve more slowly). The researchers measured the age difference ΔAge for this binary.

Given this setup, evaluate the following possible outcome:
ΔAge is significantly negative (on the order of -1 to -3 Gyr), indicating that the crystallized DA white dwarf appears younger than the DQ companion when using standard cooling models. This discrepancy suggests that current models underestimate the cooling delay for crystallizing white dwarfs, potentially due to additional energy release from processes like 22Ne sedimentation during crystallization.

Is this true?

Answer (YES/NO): NO